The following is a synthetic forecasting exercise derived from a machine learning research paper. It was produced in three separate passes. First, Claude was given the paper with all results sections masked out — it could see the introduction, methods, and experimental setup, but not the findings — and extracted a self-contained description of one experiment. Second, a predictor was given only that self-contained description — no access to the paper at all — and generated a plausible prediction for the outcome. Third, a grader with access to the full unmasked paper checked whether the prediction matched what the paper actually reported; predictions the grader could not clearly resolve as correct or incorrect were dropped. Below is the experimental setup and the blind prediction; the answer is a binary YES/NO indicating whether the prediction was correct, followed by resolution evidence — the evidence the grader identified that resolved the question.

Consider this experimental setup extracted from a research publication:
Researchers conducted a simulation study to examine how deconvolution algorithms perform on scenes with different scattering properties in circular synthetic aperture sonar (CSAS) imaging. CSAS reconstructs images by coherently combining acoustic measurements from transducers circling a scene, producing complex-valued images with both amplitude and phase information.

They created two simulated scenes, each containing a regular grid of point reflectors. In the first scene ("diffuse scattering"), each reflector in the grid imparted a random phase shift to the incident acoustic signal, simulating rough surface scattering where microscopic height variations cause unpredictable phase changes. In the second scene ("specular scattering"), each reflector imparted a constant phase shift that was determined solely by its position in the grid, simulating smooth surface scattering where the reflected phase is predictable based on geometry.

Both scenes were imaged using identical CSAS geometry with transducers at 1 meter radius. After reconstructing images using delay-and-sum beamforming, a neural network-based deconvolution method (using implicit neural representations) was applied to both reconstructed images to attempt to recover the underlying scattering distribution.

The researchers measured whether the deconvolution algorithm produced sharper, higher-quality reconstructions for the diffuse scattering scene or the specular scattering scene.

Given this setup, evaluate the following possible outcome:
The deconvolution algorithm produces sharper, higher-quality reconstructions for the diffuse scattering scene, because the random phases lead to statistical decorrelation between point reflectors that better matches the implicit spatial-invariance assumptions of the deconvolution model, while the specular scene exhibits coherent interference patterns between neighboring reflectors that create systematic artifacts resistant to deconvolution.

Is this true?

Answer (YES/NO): NO